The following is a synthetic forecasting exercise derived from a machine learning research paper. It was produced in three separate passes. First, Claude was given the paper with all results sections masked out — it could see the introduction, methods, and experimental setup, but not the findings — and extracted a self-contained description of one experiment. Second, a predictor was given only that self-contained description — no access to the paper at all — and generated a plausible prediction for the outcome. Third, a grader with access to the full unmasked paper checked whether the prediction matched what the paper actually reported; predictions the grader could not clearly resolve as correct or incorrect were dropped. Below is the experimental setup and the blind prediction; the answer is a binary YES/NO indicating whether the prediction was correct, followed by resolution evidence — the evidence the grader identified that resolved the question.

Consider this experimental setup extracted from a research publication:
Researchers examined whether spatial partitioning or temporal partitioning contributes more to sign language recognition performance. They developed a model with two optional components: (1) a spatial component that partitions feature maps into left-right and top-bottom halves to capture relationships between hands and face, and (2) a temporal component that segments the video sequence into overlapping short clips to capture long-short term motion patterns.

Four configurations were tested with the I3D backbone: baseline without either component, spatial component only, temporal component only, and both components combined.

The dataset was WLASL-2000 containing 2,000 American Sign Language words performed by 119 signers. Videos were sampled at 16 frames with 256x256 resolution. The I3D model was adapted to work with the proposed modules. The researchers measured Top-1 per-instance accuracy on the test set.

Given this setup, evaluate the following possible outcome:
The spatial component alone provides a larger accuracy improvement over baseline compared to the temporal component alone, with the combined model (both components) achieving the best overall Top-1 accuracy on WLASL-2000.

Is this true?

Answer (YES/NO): NO